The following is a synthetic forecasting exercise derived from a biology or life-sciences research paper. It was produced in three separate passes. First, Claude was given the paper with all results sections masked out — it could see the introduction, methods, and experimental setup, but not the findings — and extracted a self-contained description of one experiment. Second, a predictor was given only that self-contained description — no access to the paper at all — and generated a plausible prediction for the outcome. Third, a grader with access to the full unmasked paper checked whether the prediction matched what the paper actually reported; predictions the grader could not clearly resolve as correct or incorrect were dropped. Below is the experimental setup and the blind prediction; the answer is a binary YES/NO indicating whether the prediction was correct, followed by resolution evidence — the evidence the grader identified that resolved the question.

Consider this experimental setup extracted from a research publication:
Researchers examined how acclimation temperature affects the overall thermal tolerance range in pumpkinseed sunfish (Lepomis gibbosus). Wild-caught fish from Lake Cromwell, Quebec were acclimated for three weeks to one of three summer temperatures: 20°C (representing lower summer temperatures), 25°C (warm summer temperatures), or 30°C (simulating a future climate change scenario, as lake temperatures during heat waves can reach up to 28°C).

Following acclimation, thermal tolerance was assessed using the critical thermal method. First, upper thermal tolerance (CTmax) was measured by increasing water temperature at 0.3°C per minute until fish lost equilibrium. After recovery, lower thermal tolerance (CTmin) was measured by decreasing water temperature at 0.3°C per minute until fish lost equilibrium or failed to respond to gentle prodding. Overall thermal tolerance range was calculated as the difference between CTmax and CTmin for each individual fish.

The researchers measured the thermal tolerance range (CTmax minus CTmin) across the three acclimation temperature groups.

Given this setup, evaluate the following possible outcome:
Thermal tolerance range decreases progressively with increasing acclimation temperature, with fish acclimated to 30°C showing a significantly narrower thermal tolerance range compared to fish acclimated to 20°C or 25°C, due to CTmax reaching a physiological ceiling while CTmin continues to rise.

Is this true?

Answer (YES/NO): NO